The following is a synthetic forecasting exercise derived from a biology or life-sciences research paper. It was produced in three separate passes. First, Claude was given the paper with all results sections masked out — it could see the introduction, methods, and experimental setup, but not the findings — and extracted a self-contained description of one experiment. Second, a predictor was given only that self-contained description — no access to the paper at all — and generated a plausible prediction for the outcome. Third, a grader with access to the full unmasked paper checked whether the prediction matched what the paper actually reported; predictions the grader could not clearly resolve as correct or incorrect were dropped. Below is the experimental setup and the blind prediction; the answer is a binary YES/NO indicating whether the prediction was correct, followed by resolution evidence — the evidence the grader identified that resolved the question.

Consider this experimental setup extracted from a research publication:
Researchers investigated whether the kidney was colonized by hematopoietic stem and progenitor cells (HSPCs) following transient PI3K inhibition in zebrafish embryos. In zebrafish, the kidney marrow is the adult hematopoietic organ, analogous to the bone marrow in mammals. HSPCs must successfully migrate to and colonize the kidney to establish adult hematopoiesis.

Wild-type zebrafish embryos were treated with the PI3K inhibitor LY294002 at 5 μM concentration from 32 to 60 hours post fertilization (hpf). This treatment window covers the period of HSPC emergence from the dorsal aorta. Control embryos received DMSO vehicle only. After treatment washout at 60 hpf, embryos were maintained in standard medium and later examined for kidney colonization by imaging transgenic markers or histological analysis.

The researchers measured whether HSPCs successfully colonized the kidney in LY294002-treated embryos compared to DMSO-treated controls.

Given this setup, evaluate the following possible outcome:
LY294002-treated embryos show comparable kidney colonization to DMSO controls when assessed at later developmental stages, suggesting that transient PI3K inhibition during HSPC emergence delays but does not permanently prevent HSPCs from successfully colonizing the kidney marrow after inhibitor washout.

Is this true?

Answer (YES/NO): NO